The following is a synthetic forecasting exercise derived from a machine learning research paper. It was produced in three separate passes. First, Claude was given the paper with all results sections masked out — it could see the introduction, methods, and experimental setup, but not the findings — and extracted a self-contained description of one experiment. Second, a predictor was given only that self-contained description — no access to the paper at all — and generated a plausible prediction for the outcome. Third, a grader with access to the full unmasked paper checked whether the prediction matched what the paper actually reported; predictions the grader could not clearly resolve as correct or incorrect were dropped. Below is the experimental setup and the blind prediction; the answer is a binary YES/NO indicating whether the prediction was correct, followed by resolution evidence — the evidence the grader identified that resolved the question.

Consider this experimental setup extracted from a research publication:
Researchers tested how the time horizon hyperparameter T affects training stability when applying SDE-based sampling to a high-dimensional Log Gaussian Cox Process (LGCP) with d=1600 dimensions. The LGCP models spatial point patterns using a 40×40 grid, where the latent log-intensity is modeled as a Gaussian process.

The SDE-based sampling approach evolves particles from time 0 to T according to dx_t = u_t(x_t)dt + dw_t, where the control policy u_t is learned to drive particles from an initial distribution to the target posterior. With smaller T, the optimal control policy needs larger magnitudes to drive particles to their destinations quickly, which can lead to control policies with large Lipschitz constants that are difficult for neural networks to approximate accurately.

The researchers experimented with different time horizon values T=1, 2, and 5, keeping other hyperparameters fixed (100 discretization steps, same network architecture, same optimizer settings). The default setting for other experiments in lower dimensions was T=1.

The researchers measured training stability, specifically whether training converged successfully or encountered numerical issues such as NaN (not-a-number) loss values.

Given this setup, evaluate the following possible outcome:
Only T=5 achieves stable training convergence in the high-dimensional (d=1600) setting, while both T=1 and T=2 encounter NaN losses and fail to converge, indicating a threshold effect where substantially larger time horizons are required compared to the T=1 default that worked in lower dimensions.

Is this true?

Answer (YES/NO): NO